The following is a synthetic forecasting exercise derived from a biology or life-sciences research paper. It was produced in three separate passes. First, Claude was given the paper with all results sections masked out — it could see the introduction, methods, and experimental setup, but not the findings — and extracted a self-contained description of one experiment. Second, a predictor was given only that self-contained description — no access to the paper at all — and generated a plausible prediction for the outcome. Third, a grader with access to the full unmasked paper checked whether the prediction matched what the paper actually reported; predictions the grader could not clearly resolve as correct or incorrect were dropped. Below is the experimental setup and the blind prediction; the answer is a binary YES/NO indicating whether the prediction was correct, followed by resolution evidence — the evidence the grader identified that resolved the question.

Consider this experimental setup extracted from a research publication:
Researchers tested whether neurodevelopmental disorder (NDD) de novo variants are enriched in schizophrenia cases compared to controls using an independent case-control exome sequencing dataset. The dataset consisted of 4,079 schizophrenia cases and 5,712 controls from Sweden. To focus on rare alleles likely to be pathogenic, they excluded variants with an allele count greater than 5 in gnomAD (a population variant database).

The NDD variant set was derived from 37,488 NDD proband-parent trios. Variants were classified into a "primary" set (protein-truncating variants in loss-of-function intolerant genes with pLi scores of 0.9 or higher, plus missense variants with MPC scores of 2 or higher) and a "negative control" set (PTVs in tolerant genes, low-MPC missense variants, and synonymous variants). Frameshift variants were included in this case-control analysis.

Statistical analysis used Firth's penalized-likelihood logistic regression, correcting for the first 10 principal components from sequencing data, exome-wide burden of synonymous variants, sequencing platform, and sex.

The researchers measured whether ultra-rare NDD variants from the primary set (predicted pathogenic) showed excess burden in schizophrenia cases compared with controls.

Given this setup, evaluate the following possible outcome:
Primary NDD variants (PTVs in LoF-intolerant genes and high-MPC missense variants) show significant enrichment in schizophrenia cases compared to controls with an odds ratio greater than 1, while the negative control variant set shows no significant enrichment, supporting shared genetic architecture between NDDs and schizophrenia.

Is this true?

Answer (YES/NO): YES